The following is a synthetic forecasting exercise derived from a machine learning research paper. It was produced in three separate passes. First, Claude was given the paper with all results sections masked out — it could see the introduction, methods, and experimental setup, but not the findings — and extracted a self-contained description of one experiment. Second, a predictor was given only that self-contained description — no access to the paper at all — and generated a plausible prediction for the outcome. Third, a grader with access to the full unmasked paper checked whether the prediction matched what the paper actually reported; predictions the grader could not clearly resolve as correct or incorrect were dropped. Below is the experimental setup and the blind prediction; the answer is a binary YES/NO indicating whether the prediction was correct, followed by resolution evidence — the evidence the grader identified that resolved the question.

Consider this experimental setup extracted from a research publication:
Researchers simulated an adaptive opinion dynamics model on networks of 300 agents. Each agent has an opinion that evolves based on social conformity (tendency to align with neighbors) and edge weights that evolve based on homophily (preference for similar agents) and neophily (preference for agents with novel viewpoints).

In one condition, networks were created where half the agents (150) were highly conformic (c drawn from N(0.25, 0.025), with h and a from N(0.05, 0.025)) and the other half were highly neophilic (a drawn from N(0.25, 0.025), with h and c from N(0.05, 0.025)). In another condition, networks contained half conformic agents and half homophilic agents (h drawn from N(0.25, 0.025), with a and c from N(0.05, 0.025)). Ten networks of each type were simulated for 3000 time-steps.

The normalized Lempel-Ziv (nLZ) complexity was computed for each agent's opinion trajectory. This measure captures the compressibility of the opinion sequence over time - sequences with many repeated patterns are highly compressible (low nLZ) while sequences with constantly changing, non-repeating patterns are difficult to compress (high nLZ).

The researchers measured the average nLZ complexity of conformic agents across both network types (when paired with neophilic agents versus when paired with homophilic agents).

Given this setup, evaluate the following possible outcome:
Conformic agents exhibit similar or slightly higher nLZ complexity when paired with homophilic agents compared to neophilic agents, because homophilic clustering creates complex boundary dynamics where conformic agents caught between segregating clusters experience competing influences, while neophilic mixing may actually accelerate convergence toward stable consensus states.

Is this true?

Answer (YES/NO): YES